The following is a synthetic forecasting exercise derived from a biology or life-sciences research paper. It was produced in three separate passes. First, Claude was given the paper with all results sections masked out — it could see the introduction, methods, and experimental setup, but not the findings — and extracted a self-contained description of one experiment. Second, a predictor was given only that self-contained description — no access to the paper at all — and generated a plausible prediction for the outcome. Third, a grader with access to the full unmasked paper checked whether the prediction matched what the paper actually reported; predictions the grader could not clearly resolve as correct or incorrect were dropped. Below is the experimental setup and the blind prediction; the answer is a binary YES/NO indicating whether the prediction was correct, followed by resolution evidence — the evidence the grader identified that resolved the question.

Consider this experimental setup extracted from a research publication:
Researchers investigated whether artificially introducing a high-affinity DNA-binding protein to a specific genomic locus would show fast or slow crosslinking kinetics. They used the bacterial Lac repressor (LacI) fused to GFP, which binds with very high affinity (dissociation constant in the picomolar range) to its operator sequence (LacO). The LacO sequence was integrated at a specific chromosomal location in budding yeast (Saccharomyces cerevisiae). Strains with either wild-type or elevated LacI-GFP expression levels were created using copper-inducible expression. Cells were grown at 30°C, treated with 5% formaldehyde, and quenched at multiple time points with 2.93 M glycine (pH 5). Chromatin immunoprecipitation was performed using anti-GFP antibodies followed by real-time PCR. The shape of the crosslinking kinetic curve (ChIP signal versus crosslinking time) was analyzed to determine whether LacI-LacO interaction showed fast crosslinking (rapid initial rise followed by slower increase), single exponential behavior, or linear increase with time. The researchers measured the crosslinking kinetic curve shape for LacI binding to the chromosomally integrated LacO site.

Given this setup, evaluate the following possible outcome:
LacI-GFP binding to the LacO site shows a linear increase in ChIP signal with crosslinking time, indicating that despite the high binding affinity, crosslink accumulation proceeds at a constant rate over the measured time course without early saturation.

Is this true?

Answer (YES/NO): NO